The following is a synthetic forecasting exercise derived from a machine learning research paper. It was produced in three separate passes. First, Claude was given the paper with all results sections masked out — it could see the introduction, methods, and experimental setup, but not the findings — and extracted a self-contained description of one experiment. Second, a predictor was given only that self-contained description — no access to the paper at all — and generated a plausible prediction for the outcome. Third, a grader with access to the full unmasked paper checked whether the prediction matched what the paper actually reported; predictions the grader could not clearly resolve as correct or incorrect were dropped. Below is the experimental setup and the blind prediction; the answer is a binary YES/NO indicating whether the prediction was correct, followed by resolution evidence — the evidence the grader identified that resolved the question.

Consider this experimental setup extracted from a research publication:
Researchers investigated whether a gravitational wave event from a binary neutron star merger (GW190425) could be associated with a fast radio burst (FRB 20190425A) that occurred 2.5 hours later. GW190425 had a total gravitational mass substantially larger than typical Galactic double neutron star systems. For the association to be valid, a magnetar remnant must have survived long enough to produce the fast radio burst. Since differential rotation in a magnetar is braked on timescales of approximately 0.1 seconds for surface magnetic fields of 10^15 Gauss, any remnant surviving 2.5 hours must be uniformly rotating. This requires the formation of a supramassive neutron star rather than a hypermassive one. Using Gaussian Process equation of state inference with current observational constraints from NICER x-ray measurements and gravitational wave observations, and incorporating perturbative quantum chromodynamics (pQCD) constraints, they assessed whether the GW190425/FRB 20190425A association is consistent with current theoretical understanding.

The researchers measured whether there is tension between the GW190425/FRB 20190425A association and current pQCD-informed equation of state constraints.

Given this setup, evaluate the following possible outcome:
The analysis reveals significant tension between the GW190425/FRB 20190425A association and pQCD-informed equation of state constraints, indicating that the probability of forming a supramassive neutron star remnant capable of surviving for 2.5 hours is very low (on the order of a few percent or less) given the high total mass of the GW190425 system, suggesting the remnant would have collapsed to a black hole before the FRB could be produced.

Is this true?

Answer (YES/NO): NO